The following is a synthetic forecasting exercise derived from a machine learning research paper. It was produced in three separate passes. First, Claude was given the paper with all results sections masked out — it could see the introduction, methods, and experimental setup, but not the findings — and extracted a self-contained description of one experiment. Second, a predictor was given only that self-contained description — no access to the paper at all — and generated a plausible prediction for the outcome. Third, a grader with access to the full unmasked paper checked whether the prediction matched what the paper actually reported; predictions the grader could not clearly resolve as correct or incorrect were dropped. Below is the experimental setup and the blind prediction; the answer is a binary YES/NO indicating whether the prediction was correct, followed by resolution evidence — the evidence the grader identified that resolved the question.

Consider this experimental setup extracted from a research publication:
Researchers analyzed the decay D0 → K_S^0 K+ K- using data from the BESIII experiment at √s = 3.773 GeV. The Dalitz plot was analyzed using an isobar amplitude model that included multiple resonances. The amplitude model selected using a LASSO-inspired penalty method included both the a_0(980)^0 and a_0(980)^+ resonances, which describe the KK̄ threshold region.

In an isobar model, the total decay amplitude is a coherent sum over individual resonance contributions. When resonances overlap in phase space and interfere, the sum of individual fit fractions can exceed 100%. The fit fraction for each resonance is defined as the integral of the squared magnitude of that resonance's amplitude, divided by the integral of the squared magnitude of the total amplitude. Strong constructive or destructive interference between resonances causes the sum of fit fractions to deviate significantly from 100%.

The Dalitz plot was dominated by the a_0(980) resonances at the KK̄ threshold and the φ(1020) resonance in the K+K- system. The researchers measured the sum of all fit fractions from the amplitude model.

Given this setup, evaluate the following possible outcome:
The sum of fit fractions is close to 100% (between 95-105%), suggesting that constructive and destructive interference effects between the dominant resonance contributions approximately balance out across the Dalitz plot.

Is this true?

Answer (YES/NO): NO